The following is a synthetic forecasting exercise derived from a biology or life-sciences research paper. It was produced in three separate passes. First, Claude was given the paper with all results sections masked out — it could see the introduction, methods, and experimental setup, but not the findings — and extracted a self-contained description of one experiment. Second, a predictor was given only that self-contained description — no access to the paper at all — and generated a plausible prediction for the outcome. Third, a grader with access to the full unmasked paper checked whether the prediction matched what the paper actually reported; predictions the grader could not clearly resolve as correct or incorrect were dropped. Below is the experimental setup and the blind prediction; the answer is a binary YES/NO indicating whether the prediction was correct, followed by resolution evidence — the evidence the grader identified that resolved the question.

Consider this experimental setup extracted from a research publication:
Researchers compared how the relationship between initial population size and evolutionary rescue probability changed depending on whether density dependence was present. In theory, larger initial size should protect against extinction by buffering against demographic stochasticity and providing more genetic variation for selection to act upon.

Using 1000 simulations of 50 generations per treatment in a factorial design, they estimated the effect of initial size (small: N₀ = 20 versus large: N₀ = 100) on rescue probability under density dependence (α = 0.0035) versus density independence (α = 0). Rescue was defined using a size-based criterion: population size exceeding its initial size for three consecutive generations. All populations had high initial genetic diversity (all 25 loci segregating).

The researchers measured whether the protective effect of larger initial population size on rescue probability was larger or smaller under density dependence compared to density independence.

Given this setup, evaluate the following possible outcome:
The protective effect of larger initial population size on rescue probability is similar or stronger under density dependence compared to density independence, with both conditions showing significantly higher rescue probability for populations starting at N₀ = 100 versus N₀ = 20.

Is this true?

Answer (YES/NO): NO